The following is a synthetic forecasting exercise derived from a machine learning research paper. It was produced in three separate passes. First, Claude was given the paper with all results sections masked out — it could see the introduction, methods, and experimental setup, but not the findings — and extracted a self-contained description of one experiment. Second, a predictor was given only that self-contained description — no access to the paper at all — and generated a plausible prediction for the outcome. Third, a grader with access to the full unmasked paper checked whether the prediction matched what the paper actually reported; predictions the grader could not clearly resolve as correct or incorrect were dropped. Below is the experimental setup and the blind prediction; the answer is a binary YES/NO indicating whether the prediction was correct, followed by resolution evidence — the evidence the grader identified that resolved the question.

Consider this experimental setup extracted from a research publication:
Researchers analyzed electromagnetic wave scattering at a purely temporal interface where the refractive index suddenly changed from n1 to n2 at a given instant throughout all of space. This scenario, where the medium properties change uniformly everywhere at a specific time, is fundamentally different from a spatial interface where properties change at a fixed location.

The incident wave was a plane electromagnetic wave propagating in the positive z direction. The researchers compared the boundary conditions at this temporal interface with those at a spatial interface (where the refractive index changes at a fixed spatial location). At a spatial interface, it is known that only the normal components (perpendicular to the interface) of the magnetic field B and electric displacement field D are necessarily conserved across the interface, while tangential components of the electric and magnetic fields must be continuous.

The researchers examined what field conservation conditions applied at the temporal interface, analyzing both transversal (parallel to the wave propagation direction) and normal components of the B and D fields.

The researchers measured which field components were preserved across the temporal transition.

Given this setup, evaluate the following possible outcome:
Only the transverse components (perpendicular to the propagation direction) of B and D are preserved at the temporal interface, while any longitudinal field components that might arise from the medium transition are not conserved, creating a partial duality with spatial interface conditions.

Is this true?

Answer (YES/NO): NO